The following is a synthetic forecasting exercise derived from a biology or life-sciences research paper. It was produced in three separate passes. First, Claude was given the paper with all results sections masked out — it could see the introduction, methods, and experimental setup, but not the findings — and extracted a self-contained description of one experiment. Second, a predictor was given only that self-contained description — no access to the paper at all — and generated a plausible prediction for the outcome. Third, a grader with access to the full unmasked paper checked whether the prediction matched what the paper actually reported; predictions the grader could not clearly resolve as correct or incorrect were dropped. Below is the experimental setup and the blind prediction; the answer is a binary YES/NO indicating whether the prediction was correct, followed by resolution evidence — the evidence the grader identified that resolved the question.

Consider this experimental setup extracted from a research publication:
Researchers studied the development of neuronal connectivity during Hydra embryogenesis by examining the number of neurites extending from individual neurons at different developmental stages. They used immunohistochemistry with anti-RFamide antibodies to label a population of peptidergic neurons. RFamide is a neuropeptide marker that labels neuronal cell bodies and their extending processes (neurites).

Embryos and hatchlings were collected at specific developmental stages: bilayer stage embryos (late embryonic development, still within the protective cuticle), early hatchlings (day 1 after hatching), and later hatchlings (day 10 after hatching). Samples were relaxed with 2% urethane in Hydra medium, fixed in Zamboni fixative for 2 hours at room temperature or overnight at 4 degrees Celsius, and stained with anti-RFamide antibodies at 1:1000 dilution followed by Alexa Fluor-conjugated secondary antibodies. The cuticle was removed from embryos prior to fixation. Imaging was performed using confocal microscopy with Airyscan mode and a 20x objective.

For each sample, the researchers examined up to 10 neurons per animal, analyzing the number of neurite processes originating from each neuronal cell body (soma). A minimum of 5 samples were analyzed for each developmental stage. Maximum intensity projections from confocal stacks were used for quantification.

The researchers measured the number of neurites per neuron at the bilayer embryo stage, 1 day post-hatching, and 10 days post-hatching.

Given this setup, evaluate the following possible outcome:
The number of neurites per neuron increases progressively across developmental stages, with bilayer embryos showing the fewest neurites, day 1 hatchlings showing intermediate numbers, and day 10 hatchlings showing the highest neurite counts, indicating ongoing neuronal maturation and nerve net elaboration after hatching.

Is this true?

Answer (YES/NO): YES